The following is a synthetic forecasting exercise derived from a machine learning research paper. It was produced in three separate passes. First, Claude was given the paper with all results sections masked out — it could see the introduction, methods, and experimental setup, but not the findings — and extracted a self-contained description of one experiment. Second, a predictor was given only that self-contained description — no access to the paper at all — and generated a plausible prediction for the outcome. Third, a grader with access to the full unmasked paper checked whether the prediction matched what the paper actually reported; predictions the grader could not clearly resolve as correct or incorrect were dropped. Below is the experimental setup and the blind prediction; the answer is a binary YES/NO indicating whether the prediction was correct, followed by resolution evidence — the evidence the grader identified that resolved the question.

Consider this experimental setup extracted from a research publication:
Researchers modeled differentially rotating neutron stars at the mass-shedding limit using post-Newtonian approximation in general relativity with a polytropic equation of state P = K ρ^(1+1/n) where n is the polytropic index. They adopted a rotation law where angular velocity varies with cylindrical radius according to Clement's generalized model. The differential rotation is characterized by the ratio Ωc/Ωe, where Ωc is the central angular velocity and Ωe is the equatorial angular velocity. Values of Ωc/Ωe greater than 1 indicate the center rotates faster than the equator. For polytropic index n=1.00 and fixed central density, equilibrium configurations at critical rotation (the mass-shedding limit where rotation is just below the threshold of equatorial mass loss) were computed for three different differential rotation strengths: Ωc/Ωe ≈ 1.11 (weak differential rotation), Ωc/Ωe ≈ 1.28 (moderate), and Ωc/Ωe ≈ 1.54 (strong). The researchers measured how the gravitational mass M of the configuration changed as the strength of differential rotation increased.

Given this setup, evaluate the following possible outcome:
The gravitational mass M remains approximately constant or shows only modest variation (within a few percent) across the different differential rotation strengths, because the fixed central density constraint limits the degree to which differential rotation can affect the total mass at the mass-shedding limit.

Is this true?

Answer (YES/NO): NO